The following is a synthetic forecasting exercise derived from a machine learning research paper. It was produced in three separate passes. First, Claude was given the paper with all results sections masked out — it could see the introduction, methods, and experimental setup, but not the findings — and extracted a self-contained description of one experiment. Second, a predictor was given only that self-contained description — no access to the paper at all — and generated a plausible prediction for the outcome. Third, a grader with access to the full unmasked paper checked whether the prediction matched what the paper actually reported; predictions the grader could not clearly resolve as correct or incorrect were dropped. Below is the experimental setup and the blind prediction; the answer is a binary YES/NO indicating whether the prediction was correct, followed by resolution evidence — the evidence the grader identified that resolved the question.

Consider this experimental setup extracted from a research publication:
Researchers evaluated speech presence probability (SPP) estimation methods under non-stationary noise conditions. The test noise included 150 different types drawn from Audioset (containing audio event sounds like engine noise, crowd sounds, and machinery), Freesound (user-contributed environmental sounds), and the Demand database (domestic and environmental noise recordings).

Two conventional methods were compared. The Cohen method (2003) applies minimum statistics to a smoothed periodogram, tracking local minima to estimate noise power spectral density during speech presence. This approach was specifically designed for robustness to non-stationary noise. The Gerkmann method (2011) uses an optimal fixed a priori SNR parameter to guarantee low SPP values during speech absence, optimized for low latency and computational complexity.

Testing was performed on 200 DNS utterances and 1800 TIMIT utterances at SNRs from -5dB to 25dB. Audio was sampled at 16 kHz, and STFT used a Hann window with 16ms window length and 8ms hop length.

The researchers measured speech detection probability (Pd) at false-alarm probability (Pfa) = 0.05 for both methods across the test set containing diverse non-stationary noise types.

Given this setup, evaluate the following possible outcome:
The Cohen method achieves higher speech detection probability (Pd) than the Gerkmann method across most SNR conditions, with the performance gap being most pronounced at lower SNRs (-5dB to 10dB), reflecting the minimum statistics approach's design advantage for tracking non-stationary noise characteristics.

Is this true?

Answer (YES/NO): NO